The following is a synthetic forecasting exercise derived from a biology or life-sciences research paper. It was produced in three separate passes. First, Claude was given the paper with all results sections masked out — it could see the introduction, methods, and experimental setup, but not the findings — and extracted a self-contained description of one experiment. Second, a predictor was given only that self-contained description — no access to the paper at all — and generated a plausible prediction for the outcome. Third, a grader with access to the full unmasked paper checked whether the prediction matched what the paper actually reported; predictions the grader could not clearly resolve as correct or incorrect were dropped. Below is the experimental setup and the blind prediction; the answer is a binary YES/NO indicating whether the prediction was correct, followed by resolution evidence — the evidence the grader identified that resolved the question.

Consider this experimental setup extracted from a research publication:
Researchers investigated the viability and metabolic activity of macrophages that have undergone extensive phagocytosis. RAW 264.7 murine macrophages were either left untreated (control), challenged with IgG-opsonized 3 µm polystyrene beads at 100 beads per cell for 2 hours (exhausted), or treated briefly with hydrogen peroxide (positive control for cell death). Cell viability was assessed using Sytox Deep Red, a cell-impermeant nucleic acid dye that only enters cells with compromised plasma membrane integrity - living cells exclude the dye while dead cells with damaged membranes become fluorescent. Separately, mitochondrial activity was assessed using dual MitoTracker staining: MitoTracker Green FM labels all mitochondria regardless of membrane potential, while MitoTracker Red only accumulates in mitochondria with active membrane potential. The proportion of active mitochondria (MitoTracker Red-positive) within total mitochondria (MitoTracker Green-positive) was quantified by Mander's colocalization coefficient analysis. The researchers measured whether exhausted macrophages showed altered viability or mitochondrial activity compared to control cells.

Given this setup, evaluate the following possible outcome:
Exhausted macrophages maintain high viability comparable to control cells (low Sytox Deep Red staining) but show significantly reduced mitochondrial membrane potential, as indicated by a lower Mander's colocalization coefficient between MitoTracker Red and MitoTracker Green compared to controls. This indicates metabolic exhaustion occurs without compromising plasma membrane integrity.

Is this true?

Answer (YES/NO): NO